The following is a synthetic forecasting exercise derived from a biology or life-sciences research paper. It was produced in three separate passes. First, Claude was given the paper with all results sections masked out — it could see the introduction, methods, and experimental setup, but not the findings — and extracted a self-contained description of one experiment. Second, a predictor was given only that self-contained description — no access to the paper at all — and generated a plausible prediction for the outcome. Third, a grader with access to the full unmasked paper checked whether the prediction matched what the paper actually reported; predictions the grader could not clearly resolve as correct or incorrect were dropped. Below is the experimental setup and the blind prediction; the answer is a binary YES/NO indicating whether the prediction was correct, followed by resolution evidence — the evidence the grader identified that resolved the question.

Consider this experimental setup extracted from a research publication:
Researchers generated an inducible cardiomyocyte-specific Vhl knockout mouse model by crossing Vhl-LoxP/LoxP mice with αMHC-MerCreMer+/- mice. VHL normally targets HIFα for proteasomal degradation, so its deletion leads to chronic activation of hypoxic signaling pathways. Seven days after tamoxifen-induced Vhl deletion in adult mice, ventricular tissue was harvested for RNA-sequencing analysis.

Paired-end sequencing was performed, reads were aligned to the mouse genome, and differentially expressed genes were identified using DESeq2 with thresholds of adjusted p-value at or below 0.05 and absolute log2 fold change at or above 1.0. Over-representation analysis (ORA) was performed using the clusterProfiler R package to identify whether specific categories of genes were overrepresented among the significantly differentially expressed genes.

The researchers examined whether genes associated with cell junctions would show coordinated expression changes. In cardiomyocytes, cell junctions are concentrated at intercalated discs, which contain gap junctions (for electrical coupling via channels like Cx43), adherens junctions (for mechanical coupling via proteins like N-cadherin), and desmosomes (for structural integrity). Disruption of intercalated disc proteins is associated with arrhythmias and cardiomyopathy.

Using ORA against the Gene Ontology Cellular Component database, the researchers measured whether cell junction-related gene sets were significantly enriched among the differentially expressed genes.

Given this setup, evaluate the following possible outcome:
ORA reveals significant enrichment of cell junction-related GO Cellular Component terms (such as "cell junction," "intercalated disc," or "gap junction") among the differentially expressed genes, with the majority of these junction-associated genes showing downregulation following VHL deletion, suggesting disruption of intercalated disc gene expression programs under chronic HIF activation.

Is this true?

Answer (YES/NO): YES